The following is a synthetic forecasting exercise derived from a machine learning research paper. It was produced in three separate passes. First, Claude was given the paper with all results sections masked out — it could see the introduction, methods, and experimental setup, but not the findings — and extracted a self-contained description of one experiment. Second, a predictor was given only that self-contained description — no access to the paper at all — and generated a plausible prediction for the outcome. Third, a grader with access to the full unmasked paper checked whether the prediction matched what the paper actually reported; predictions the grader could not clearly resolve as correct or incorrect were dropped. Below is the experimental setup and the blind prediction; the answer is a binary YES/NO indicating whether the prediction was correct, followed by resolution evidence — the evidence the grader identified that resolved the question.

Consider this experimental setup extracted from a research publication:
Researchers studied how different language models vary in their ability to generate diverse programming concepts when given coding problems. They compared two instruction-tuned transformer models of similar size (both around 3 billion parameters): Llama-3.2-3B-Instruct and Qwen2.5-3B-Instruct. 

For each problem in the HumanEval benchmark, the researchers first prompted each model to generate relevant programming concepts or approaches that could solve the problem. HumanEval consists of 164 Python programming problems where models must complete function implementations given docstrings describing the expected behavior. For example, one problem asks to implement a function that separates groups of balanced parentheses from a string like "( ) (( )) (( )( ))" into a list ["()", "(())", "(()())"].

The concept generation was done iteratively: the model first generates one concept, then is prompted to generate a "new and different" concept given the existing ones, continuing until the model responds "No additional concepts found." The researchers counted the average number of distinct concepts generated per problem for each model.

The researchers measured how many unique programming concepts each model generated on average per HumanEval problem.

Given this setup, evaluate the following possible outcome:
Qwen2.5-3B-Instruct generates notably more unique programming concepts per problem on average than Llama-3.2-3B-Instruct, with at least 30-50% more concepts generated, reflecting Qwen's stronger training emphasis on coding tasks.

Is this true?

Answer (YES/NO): NO